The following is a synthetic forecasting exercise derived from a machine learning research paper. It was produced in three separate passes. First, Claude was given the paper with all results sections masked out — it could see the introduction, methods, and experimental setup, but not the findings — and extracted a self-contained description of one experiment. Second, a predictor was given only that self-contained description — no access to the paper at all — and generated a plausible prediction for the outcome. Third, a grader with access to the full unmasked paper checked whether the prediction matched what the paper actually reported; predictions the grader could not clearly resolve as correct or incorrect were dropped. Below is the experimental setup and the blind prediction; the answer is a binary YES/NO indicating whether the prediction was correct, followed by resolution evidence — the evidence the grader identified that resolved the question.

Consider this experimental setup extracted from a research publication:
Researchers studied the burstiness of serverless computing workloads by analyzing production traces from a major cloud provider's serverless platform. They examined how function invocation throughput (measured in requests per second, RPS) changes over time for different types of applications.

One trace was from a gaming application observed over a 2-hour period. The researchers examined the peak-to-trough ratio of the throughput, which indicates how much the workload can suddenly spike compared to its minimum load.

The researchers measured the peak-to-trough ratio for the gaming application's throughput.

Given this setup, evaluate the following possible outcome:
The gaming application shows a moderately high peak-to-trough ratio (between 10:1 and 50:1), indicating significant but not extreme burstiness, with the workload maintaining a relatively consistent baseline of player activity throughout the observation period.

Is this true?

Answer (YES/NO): YES